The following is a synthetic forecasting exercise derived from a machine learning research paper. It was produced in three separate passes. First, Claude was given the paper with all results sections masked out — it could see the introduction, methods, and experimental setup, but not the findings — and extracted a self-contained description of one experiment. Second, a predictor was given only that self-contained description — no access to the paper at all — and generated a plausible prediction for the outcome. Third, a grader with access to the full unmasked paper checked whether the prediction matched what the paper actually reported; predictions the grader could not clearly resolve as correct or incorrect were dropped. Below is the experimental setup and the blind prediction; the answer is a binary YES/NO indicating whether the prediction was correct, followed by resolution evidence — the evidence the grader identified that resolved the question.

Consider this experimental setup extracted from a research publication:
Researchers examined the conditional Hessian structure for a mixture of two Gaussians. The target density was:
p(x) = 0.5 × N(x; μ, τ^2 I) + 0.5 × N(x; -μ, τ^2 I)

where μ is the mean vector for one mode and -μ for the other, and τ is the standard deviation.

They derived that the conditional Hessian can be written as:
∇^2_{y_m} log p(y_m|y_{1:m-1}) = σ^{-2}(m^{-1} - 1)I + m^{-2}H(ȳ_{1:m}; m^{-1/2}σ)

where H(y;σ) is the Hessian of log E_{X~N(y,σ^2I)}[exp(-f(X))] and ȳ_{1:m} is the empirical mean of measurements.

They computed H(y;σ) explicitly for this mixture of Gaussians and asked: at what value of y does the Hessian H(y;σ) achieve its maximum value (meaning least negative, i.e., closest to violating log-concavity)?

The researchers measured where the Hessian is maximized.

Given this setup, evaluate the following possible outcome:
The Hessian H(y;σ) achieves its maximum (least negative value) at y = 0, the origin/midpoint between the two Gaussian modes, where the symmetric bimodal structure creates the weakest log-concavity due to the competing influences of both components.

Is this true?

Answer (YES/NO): YES